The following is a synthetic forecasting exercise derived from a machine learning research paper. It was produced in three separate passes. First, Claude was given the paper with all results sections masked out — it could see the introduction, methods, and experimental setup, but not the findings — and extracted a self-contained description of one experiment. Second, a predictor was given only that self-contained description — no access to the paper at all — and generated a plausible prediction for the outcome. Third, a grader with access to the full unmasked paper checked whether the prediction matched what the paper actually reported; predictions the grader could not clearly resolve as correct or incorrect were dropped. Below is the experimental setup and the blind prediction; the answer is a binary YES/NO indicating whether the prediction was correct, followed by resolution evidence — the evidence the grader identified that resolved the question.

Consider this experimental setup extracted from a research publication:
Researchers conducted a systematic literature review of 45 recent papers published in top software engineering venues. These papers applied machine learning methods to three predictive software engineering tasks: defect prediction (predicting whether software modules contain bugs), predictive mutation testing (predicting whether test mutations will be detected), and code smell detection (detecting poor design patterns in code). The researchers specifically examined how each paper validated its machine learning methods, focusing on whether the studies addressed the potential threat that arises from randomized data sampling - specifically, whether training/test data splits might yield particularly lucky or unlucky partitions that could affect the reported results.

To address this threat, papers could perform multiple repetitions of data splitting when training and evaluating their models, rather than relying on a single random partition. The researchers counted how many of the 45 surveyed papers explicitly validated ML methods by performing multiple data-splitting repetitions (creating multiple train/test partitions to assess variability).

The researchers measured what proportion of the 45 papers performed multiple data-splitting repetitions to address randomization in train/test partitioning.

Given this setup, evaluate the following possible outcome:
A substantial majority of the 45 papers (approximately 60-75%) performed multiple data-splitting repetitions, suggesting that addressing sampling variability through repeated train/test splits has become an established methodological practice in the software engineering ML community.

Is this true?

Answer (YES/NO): NO